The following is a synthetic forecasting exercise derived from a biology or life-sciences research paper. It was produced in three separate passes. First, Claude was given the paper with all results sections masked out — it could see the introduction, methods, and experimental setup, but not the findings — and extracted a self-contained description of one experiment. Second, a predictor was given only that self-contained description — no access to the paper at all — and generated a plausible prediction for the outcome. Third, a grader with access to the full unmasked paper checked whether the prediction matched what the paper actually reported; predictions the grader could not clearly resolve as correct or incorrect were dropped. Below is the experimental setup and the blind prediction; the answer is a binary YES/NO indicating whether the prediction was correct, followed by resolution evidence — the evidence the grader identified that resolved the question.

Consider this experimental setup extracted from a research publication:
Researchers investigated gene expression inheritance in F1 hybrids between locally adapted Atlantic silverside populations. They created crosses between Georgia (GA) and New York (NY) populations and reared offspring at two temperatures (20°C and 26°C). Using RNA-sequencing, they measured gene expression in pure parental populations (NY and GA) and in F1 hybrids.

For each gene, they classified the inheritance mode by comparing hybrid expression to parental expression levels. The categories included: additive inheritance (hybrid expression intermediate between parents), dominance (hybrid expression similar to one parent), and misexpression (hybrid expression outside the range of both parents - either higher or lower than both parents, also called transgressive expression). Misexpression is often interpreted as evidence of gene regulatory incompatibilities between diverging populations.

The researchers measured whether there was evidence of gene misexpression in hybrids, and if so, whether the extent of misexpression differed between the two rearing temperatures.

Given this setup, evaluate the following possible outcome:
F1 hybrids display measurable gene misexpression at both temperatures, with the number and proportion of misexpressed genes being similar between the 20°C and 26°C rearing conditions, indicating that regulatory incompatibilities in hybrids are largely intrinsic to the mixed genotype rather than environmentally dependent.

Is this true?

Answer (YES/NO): NO